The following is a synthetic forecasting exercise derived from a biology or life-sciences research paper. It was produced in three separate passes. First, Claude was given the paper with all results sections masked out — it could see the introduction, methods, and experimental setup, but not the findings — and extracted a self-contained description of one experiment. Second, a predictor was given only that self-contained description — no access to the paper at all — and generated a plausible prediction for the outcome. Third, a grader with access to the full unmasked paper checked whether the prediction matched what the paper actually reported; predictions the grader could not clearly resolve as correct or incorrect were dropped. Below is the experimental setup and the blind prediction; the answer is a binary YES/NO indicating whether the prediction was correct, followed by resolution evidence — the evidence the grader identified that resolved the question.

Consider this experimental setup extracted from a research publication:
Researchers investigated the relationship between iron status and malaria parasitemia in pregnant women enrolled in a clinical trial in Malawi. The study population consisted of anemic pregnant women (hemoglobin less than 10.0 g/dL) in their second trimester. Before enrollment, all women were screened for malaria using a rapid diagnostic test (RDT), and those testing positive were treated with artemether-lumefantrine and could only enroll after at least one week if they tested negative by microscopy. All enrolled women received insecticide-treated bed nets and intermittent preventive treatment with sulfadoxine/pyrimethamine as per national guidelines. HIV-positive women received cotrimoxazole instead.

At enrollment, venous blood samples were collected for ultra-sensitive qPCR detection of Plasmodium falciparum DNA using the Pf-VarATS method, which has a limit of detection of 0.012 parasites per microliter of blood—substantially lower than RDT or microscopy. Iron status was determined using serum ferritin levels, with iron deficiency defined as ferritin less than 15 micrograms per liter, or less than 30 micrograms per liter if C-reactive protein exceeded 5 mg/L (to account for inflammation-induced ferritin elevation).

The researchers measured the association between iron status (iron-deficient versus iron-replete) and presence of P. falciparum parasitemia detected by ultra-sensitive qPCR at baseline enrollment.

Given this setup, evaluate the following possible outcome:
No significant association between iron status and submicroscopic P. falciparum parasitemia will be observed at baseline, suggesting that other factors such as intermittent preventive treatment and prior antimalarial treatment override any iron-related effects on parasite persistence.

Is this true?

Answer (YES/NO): NO